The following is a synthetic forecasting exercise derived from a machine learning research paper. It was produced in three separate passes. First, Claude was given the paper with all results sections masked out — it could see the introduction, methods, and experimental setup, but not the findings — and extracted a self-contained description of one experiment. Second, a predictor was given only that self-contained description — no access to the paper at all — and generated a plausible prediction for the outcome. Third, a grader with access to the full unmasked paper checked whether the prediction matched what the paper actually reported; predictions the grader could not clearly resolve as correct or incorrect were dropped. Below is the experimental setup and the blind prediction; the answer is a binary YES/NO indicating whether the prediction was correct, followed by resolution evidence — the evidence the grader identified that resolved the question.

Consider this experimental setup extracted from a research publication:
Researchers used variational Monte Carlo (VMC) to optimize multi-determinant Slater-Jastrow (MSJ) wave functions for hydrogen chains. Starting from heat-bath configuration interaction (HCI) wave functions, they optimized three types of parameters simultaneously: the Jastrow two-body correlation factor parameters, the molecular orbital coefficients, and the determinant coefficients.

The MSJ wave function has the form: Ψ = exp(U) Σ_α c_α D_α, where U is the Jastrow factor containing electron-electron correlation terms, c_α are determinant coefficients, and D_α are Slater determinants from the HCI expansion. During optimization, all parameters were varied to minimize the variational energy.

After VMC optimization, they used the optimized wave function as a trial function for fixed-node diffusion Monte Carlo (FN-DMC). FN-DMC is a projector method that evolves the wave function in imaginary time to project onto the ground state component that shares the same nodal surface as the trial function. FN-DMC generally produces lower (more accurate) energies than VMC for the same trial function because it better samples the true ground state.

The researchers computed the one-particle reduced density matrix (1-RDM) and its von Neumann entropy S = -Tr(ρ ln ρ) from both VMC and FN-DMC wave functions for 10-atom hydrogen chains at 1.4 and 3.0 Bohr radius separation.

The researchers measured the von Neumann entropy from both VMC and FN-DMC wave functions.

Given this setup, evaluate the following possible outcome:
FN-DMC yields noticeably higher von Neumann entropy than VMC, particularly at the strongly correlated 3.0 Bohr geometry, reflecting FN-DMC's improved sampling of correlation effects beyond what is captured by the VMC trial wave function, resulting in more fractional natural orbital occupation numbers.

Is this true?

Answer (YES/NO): NO